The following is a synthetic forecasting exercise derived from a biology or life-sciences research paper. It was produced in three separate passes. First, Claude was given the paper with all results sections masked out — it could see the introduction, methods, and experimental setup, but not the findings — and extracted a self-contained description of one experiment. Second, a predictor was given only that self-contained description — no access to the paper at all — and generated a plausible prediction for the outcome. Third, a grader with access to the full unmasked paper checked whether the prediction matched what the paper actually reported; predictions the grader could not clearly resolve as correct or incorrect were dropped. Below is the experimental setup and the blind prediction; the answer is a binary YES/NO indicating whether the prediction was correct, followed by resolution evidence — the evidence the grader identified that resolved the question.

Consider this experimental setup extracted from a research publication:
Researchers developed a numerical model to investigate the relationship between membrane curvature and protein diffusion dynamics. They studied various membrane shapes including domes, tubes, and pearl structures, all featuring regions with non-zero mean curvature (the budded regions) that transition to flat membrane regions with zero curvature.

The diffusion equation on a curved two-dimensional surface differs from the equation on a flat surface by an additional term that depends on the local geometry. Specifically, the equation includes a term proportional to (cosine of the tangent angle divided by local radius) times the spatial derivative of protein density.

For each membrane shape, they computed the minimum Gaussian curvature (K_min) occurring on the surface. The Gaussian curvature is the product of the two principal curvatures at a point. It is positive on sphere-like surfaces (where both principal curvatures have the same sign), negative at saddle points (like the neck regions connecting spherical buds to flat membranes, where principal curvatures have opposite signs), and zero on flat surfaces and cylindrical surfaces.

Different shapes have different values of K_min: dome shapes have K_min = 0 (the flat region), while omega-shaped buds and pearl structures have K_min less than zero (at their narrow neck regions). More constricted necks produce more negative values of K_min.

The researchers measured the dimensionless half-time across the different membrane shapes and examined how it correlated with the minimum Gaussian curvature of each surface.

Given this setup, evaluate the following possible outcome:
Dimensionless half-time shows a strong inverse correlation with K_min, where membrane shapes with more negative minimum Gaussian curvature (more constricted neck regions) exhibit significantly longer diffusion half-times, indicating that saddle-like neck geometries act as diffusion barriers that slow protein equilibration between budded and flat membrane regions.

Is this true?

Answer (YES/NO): YES